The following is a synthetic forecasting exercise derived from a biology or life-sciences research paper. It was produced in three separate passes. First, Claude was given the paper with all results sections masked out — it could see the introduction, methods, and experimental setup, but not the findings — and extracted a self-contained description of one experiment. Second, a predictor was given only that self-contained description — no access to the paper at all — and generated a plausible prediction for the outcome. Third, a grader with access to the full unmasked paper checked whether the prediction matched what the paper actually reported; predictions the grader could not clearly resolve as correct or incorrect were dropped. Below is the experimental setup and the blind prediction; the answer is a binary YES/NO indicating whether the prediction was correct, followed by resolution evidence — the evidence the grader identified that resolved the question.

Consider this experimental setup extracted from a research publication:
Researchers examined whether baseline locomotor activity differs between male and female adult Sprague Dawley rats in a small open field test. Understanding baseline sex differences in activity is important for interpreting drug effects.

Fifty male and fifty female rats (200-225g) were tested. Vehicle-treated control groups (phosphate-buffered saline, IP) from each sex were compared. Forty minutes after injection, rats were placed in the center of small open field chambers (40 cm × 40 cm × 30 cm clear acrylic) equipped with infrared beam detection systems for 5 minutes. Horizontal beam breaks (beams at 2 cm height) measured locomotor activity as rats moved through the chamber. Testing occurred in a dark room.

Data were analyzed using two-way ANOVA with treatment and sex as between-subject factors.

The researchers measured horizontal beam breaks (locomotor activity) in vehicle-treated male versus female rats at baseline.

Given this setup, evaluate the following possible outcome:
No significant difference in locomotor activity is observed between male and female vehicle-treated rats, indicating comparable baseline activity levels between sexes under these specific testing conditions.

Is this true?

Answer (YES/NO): NO